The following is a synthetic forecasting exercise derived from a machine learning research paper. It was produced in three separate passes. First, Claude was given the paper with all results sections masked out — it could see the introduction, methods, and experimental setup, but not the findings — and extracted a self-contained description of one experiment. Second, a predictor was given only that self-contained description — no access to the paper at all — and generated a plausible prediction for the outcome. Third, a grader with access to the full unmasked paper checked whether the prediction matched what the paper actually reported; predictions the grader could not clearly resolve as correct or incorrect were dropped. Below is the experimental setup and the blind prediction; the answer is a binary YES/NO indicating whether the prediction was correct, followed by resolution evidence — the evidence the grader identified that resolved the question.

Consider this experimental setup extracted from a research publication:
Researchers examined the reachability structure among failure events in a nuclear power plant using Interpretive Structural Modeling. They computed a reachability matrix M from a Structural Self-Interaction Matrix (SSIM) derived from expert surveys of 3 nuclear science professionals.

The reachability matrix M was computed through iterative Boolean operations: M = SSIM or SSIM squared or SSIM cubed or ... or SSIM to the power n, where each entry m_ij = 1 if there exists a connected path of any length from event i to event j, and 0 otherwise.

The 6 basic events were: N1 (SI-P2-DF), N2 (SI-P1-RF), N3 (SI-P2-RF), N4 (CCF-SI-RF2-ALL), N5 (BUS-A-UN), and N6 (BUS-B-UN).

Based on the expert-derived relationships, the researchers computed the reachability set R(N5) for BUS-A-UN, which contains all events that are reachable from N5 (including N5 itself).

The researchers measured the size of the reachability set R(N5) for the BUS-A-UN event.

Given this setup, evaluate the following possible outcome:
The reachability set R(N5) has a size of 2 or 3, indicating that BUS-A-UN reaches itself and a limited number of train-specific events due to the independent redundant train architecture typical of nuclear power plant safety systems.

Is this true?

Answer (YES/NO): NO